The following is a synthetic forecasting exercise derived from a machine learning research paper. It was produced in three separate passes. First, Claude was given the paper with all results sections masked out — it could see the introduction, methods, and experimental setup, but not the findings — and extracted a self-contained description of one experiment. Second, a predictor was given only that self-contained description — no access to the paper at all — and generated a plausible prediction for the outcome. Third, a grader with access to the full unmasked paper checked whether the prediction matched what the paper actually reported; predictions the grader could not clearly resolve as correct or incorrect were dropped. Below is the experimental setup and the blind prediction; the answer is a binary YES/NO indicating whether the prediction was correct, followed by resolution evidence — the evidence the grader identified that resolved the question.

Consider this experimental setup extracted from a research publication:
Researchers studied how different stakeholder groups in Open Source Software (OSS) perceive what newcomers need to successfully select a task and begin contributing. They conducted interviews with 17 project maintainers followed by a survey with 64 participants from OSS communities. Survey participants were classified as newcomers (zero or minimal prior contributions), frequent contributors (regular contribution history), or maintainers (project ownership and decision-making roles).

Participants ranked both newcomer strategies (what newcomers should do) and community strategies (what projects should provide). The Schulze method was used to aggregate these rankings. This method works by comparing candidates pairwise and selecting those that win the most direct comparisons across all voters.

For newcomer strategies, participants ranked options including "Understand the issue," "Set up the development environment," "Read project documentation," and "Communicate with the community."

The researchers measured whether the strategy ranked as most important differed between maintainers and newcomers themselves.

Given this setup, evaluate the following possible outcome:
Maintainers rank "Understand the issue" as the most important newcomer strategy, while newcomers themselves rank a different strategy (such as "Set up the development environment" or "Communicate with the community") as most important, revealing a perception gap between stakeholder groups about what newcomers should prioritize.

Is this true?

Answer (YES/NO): YES